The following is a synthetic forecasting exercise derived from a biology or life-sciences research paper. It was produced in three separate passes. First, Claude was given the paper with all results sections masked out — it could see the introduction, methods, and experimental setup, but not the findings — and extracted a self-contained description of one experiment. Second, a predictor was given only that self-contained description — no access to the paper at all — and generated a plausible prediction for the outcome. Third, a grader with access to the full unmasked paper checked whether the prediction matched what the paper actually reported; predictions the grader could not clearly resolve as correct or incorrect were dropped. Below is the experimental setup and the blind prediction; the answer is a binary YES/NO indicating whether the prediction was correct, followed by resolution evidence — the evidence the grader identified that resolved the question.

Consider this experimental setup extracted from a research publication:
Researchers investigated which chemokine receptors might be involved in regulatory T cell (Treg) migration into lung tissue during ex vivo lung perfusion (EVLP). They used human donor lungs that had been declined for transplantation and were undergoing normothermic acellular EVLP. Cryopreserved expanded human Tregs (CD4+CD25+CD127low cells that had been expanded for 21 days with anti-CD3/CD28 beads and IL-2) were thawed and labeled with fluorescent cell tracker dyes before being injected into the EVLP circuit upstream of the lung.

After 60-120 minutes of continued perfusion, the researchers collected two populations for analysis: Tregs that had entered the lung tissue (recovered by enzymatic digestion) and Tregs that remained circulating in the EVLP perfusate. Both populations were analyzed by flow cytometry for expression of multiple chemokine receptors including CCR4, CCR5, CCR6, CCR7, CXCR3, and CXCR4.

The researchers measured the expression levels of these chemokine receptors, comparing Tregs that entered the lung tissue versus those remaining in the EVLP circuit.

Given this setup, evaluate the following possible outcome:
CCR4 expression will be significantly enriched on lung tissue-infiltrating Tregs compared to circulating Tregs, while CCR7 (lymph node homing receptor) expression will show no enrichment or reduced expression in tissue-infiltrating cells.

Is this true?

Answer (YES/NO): NO